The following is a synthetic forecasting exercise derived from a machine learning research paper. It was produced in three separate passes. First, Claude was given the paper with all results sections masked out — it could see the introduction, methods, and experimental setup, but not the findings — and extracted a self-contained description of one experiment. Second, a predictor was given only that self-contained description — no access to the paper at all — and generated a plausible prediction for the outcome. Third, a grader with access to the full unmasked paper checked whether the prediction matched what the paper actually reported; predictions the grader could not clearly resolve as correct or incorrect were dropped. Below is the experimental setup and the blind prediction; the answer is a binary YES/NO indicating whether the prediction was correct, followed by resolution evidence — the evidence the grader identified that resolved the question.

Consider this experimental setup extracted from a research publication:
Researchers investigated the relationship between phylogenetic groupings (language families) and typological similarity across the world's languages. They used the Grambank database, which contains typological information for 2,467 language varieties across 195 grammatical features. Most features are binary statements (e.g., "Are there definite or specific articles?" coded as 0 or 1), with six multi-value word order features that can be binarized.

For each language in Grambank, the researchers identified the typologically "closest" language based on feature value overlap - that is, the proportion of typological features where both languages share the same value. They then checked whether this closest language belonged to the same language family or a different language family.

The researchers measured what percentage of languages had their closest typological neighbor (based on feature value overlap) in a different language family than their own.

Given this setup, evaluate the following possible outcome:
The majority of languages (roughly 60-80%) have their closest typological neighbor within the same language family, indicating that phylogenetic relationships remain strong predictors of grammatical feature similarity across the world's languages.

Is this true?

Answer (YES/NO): NO